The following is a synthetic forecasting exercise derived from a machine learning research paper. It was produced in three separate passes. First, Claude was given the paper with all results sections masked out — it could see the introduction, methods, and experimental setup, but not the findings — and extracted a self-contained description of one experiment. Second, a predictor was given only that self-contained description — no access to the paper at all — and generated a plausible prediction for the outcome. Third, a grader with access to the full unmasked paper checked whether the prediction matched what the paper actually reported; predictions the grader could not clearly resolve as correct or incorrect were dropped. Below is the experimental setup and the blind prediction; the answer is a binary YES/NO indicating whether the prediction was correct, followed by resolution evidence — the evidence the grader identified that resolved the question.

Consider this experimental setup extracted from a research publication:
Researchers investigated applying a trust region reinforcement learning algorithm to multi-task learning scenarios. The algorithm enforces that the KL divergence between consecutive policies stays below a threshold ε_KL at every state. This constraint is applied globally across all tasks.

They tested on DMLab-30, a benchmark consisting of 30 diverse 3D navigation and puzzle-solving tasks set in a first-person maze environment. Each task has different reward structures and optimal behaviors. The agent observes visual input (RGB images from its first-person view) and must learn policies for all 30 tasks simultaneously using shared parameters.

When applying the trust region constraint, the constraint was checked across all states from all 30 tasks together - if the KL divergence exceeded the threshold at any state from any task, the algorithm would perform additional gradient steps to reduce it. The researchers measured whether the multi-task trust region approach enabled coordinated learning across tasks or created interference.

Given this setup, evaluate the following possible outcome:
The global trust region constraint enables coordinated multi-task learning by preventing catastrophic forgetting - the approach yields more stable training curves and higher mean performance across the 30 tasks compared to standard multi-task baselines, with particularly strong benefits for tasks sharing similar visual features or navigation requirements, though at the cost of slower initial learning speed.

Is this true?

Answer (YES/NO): NO